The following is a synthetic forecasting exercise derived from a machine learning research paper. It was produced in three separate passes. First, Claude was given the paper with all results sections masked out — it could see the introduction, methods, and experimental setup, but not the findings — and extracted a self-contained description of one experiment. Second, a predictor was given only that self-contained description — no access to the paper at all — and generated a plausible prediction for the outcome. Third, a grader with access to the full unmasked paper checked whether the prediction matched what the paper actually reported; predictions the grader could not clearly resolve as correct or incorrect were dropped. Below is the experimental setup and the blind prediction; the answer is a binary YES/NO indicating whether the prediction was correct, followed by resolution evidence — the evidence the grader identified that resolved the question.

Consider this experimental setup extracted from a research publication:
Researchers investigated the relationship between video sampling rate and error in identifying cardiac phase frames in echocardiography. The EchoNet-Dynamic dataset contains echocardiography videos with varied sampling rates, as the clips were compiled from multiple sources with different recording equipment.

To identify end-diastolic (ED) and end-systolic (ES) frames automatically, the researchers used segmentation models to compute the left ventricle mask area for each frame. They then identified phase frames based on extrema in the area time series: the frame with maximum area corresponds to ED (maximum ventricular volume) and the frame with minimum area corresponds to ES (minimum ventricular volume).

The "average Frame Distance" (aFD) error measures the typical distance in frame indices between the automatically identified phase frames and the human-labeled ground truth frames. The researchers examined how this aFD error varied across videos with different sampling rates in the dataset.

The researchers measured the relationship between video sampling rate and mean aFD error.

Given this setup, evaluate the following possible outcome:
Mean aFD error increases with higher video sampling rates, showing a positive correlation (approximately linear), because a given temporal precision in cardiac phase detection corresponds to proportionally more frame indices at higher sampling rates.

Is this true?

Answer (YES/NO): YES